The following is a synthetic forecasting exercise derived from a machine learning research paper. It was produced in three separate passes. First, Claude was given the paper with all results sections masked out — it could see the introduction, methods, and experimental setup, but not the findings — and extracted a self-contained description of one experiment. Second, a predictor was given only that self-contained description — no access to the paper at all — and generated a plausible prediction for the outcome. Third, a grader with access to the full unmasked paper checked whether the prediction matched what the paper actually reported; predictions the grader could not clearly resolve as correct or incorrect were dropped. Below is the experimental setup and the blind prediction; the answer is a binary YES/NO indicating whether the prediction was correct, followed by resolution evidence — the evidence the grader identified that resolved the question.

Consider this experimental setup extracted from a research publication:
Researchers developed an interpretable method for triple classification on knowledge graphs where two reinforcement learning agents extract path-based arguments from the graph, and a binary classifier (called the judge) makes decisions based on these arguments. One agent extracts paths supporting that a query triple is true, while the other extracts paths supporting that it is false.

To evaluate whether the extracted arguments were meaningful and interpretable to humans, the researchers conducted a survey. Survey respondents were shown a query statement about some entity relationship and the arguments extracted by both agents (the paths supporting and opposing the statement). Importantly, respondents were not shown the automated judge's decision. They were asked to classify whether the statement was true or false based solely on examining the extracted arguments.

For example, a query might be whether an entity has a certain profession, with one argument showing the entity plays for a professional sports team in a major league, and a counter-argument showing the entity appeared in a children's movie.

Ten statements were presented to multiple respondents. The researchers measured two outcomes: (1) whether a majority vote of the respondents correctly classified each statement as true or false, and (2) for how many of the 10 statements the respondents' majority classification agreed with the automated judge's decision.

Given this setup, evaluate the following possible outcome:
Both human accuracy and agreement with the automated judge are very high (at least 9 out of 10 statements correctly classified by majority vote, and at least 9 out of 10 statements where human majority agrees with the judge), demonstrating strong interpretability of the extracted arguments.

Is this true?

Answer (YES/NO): YES